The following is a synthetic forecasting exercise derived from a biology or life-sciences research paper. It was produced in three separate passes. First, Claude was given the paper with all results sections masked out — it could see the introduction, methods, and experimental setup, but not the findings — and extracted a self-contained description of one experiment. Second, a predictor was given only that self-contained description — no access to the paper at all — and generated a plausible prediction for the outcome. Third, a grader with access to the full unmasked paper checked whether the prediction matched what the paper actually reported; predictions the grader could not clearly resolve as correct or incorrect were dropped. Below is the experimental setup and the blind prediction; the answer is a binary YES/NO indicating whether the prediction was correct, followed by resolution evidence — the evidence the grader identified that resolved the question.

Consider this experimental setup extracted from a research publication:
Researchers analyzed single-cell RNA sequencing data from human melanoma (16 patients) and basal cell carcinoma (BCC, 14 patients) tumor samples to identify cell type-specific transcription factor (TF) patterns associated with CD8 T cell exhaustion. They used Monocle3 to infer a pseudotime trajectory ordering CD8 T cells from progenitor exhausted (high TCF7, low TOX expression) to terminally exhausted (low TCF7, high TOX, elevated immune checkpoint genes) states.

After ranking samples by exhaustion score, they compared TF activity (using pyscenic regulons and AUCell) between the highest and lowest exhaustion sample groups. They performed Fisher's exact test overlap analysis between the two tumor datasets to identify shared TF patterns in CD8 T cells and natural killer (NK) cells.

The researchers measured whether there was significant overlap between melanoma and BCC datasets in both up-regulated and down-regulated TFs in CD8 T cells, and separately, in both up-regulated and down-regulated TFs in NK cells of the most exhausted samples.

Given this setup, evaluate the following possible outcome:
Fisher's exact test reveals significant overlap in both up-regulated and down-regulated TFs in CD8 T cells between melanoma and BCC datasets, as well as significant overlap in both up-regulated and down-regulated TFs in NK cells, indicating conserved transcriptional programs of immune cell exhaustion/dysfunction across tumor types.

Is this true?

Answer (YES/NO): YES